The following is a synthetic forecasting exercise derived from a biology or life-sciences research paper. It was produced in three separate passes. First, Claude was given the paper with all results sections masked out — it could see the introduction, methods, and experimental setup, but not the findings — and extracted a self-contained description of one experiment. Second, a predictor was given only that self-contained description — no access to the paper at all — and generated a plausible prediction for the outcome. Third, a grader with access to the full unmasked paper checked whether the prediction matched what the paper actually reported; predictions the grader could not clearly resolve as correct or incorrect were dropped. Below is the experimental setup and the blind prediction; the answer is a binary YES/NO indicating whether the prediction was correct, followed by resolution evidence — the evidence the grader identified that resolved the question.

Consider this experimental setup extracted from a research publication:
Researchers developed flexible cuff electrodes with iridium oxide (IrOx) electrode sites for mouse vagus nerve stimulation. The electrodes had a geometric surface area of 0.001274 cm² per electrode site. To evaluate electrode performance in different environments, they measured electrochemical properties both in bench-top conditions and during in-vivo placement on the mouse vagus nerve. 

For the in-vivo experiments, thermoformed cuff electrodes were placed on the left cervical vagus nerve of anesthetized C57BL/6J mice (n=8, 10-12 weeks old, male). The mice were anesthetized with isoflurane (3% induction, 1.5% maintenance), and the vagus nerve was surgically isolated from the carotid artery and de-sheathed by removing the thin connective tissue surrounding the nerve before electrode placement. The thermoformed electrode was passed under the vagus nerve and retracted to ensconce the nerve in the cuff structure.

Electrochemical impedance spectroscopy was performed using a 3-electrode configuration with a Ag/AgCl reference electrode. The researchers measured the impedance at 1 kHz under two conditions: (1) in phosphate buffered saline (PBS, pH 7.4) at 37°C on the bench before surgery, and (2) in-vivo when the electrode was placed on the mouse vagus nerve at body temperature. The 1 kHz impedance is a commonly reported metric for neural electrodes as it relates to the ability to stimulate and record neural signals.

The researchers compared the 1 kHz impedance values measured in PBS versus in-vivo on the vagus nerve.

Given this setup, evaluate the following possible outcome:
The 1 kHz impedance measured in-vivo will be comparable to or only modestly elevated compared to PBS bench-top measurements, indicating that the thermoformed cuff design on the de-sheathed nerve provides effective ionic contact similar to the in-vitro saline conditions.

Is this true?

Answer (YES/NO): NO